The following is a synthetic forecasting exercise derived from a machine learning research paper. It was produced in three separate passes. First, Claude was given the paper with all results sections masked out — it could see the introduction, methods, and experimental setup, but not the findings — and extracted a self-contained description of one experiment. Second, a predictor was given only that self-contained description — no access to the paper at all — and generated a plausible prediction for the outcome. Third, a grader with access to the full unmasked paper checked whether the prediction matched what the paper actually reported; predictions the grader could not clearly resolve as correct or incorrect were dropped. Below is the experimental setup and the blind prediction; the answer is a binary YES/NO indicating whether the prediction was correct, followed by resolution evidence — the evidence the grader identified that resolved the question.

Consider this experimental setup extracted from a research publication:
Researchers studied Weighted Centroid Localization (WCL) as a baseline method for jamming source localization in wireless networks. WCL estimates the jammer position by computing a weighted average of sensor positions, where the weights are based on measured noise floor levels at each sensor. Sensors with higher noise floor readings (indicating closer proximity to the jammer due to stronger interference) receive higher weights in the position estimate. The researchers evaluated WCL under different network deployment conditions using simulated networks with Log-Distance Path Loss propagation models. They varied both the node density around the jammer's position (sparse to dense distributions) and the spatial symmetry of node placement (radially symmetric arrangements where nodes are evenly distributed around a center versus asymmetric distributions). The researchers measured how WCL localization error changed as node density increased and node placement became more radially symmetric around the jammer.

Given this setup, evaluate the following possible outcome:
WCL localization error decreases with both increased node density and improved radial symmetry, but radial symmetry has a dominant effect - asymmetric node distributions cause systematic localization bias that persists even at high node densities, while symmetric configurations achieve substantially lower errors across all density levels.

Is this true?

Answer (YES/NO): NO